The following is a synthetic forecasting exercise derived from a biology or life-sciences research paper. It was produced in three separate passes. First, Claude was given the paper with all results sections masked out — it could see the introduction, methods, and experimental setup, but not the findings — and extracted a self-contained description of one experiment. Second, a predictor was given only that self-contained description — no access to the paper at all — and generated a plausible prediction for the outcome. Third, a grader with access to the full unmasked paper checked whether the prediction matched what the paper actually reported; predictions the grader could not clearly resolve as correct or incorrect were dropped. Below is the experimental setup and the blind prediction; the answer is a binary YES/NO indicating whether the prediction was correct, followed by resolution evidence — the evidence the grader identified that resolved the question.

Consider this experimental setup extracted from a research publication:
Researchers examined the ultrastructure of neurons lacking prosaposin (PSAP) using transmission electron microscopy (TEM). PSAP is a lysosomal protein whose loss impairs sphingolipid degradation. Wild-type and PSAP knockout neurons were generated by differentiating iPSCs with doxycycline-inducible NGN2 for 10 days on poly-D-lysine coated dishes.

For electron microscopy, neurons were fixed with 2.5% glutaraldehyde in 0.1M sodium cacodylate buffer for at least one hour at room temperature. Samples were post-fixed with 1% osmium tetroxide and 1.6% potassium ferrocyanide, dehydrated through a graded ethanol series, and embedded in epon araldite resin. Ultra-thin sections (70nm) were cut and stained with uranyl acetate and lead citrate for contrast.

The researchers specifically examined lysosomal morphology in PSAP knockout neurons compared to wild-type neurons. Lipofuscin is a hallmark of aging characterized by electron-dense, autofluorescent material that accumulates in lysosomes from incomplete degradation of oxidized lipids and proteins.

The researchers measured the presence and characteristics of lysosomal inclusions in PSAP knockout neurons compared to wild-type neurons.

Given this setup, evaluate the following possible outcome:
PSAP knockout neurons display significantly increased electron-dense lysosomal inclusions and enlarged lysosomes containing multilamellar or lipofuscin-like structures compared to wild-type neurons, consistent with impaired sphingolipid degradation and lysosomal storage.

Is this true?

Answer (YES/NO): YES